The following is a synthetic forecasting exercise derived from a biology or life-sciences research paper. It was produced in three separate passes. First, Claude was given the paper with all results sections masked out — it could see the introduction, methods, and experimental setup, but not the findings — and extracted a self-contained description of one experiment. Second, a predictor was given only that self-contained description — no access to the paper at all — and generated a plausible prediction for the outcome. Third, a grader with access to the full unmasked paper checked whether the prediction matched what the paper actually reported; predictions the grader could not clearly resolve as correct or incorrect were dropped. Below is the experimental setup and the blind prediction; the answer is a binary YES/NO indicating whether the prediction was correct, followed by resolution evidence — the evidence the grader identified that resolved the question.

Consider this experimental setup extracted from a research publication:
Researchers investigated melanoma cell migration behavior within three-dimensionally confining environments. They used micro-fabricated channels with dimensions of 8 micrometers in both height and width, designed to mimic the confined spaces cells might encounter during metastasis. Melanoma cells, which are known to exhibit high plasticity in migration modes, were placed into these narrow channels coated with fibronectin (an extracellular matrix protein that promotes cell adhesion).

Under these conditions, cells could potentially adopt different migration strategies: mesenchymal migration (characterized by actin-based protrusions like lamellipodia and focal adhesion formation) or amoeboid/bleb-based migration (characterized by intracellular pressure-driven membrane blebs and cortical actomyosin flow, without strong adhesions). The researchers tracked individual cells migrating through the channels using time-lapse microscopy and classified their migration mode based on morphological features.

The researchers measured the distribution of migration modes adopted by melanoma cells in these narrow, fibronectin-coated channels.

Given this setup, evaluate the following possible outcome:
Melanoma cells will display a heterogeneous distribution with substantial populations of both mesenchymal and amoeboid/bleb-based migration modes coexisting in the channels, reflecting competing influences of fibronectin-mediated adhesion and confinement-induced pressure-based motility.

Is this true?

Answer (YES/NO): YES